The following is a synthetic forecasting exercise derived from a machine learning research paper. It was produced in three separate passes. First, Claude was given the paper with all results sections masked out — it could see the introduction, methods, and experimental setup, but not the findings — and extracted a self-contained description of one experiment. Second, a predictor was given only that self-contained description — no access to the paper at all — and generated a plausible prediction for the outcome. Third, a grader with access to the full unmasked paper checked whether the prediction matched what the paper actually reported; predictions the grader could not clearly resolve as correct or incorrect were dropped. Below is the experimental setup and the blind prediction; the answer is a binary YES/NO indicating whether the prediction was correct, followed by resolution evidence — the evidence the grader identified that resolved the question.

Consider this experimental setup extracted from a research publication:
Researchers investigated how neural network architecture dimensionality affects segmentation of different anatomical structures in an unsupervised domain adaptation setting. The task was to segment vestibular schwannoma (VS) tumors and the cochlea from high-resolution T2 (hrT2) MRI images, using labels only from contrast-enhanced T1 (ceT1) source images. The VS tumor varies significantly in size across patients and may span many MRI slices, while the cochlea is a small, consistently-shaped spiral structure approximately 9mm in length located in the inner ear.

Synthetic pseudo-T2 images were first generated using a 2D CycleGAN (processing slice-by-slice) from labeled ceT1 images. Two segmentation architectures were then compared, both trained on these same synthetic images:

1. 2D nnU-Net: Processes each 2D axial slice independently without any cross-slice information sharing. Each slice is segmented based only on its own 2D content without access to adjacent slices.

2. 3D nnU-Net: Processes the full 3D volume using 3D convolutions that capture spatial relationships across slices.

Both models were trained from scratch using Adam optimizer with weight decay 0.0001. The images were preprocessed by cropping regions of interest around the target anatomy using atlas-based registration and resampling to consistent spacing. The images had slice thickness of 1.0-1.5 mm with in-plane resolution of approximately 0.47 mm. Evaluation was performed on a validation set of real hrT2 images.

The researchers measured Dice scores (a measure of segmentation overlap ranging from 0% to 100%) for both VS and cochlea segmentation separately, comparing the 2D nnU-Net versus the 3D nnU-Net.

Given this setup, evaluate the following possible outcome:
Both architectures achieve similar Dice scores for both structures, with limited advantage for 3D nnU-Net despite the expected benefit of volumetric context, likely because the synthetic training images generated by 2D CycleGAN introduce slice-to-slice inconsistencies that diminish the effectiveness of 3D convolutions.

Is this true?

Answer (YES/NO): NO